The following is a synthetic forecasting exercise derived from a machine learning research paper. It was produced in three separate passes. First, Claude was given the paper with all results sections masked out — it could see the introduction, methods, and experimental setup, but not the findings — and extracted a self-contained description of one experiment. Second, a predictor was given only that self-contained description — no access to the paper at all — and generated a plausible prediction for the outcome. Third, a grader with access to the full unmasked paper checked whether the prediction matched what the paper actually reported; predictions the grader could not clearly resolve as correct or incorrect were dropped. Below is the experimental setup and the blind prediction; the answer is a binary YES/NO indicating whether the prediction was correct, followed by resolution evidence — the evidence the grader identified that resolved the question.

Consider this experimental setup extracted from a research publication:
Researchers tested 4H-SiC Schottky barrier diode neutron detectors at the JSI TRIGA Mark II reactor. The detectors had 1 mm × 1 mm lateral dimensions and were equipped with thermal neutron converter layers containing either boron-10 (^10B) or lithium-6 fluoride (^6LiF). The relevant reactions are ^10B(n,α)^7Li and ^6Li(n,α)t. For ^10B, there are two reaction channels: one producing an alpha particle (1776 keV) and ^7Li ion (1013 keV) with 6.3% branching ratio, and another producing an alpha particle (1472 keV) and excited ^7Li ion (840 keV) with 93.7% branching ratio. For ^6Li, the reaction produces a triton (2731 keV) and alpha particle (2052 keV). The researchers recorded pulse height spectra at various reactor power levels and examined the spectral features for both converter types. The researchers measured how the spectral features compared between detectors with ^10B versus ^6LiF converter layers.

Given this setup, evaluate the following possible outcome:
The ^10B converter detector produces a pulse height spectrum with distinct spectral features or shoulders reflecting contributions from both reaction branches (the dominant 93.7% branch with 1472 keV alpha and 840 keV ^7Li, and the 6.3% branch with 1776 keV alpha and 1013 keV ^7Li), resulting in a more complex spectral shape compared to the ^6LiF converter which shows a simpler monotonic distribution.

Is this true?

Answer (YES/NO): NO